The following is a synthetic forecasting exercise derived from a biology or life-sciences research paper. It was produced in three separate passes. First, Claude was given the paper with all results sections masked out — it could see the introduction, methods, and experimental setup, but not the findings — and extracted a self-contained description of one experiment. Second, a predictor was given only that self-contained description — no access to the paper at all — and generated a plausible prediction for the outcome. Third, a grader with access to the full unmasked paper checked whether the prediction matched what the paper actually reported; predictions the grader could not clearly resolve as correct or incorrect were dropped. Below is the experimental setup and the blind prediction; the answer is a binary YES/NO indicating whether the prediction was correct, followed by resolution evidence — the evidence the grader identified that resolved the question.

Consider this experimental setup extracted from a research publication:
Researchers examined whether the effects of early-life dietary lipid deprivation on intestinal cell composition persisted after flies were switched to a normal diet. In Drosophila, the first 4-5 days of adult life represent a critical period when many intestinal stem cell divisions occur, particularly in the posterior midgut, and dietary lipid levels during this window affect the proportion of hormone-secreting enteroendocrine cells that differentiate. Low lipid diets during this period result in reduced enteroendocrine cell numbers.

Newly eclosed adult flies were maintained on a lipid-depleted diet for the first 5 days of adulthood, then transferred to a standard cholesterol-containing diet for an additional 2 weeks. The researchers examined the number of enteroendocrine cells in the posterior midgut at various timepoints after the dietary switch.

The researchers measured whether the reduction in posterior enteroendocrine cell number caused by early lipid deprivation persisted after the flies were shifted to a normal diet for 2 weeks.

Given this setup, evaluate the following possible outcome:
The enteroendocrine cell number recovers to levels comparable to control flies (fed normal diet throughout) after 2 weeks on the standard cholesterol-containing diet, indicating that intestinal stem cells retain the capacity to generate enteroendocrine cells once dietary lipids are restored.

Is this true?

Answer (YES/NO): NO